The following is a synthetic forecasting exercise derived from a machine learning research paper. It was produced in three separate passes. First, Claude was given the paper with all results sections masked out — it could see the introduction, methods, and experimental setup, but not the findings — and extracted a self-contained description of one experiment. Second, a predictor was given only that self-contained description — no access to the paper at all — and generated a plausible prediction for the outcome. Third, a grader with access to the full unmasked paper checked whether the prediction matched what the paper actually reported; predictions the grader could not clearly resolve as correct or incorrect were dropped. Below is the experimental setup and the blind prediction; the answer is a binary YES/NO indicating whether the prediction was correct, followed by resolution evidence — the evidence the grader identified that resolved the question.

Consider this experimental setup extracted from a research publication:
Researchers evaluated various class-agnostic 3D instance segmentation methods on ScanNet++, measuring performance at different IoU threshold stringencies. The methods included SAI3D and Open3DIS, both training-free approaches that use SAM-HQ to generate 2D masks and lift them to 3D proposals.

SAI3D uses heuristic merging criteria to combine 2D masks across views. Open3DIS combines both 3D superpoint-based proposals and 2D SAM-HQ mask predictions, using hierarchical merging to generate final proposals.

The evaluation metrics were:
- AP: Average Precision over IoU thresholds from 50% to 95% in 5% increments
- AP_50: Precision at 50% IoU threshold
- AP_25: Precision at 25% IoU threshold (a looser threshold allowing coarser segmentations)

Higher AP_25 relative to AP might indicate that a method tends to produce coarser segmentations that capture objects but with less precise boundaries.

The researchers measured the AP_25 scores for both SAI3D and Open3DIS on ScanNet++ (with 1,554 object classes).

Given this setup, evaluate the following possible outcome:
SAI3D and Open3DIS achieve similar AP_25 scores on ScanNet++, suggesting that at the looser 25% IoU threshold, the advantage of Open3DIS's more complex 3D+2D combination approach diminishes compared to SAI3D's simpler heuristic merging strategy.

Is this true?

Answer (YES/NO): NO